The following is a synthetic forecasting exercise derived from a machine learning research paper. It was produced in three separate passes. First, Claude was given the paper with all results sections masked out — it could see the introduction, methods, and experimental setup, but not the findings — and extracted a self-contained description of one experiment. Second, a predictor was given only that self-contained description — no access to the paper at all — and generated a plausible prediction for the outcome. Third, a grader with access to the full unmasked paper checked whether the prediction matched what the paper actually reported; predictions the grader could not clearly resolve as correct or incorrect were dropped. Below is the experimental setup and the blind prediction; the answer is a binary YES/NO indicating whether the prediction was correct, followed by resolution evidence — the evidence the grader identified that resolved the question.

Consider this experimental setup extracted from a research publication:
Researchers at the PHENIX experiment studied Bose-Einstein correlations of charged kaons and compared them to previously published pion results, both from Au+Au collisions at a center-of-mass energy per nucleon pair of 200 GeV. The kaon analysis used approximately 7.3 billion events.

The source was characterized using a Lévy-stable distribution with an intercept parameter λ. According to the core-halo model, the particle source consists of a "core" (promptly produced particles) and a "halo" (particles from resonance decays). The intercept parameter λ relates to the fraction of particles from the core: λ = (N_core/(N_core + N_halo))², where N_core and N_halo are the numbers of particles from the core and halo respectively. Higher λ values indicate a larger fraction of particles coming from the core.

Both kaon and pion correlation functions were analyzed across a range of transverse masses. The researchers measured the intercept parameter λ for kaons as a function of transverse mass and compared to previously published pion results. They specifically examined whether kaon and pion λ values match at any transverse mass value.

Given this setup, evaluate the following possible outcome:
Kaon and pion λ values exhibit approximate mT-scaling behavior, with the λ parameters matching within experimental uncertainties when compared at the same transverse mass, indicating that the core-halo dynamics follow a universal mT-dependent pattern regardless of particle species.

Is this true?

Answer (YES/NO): NO